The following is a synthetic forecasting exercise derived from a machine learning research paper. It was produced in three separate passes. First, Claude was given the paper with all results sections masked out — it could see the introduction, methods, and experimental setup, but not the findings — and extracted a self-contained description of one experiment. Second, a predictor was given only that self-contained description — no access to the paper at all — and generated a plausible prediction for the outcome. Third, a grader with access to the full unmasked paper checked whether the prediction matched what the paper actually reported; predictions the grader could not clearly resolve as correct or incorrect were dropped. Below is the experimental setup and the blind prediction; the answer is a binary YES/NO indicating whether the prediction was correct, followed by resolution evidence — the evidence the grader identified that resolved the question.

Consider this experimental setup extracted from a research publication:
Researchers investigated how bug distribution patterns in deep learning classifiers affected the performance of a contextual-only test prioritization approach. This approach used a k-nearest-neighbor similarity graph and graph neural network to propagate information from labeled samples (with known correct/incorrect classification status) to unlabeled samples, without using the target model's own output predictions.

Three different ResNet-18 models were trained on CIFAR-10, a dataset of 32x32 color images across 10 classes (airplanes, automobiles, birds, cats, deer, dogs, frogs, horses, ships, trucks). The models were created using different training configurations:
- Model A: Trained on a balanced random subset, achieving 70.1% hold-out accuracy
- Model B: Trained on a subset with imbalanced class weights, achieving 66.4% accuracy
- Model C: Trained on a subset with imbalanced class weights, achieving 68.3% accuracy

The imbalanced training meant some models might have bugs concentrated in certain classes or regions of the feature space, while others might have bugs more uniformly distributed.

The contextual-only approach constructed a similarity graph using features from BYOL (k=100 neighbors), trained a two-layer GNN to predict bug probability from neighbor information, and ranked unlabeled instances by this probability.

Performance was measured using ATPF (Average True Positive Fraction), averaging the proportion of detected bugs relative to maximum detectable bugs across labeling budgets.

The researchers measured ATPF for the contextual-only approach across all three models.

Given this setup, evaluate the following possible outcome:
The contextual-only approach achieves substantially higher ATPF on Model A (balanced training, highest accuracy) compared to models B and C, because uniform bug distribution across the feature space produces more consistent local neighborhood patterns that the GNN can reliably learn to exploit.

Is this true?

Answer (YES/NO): NO